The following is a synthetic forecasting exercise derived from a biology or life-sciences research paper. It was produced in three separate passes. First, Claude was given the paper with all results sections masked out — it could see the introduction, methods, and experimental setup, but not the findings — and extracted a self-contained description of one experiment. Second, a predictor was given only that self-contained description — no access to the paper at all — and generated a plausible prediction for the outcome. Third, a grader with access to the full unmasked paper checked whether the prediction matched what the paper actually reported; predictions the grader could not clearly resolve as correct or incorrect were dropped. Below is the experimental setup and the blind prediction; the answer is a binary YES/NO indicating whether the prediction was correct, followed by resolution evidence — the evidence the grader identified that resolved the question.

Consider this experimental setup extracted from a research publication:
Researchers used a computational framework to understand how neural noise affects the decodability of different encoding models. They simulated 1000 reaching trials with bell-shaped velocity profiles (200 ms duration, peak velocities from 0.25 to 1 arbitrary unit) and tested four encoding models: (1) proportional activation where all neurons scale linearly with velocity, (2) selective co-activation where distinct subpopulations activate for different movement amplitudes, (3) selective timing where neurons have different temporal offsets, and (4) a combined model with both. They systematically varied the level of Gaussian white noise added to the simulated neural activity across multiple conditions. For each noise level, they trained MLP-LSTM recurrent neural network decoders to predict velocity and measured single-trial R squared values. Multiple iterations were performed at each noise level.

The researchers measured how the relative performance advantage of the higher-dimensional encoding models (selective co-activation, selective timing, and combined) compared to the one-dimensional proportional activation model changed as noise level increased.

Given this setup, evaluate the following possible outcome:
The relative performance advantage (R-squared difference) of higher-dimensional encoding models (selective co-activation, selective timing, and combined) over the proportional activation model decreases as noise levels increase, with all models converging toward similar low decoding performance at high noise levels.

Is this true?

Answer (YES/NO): NO